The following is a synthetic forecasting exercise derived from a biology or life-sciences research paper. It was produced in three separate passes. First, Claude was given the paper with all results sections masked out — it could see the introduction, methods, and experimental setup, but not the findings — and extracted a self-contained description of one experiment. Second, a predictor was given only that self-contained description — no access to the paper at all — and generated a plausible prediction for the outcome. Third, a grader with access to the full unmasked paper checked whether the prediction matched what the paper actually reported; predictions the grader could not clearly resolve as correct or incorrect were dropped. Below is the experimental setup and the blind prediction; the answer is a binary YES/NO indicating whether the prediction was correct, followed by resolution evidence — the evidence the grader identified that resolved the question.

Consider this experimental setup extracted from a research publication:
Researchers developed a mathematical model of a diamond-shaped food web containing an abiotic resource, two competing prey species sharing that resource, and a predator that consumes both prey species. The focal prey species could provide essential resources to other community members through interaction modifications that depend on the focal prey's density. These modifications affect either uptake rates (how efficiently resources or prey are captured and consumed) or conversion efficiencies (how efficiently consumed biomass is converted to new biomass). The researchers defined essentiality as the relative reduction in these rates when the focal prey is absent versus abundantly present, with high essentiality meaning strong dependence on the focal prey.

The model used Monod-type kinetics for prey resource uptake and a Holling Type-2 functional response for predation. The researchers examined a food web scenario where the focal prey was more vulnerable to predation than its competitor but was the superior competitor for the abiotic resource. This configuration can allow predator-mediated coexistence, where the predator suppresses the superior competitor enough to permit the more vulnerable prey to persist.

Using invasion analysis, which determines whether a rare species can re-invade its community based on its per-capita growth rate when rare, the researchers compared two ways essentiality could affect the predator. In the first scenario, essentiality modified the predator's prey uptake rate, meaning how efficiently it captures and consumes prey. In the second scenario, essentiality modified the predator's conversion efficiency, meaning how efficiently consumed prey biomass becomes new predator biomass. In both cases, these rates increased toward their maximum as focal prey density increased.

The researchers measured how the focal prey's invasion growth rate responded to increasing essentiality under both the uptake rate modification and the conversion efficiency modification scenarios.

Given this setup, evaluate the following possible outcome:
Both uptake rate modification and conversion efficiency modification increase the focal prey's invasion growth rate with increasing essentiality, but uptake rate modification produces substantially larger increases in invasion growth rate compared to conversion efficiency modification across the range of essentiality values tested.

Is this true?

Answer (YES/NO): NO